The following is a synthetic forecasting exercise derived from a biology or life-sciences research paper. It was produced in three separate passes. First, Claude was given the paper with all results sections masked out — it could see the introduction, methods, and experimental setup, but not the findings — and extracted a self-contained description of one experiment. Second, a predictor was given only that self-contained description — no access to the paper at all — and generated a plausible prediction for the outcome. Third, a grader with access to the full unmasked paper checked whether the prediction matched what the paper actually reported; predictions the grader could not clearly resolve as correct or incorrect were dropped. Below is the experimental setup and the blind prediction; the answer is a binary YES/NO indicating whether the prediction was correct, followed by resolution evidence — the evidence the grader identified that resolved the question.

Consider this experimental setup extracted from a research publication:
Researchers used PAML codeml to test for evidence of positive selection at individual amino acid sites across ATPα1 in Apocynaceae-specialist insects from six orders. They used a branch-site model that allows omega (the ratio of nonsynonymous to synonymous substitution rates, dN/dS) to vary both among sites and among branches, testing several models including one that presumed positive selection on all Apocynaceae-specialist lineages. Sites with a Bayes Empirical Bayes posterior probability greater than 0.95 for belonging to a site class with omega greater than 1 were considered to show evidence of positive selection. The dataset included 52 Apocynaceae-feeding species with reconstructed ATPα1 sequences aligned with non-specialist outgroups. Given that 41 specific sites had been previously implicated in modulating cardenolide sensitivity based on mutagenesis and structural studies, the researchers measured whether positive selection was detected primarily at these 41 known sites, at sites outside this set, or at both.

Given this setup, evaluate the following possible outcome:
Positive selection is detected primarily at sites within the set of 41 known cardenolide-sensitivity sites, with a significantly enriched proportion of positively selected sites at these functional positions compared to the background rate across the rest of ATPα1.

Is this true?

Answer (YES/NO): NO